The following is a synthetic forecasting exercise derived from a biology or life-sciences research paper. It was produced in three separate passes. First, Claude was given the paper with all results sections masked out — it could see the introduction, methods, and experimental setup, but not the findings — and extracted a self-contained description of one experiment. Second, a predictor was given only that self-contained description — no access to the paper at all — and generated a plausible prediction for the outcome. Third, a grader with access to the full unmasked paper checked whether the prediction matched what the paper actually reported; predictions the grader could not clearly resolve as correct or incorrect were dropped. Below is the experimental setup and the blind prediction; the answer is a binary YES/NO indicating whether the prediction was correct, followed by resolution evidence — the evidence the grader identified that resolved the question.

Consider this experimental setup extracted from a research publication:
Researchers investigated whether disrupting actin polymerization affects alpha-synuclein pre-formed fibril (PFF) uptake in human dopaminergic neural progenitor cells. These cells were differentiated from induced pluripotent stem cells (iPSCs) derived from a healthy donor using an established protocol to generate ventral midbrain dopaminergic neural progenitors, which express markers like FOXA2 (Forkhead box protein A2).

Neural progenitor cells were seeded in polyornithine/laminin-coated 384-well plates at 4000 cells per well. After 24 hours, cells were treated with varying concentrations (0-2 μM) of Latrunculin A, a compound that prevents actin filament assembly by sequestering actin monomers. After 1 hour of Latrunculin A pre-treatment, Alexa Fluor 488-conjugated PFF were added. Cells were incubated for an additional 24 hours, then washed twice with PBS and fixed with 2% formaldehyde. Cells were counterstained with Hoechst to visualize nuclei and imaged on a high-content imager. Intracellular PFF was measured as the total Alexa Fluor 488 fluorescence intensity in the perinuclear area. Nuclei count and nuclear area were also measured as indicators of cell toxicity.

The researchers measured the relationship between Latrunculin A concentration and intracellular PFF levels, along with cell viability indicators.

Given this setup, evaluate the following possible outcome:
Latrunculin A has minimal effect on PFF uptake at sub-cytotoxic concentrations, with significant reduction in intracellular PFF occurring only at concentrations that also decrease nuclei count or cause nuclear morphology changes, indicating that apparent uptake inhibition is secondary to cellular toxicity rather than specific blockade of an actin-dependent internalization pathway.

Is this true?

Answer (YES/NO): NO